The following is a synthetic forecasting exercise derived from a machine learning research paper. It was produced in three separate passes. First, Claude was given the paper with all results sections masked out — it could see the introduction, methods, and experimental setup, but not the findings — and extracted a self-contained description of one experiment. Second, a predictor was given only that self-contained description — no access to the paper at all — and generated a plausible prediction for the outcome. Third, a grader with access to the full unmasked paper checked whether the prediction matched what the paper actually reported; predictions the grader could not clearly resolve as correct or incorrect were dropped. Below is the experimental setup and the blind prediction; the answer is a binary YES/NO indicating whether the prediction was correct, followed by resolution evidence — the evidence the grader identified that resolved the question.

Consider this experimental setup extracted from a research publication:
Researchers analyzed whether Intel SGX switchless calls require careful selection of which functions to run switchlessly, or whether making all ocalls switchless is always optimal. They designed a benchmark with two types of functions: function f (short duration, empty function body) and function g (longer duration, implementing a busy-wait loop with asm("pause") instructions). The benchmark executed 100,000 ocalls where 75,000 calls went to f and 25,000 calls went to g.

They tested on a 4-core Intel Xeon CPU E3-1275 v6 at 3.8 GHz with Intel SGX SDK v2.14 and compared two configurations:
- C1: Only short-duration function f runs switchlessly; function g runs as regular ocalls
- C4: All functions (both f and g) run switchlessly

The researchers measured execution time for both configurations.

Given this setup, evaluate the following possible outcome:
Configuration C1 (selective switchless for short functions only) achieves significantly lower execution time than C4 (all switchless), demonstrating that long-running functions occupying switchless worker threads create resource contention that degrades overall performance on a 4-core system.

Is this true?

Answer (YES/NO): YES